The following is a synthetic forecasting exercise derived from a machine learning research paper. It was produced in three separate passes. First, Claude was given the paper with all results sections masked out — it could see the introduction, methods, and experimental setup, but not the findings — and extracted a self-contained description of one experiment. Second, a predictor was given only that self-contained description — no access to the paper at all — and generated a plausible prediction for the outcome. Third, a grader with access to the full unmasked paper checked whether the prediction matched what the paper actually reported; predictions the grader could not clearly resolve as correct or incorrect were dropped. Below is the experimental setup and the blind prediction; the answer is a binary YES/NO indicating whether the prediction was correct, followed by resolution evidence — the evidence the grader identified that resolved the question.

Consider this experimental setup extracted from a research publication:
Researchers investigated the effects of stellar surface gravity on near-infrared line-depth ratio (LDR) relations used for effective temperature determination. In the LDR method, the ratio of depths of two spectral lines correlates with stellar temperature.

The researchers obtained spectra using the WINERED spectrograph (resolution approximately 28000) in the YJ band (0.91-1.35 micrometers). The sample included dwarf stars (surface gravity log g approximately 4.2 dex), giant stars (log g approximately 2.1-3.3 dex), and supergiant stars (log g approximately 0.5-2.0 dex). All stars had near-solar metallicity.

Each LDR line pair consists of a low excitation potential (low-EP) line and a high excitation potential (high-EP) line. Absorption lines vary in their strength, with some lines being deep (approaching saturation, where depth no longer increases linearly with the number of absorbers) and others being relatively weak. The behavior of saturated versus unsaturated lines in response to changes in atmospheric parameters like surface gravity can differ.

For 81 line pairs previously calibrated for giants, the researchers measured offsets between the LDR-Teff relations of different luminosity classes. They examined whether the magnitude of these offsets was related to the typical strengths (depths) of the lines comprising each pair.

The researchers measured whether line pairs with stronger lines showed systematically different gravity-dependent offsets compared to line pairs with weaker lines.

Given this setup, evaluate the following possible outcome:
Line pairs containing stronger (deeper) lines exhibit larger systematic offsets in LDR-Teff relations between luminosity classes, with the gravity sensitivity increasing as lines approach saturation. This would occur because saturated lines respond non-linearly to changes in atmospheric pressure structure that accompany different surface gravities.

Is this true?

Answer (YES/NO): NO